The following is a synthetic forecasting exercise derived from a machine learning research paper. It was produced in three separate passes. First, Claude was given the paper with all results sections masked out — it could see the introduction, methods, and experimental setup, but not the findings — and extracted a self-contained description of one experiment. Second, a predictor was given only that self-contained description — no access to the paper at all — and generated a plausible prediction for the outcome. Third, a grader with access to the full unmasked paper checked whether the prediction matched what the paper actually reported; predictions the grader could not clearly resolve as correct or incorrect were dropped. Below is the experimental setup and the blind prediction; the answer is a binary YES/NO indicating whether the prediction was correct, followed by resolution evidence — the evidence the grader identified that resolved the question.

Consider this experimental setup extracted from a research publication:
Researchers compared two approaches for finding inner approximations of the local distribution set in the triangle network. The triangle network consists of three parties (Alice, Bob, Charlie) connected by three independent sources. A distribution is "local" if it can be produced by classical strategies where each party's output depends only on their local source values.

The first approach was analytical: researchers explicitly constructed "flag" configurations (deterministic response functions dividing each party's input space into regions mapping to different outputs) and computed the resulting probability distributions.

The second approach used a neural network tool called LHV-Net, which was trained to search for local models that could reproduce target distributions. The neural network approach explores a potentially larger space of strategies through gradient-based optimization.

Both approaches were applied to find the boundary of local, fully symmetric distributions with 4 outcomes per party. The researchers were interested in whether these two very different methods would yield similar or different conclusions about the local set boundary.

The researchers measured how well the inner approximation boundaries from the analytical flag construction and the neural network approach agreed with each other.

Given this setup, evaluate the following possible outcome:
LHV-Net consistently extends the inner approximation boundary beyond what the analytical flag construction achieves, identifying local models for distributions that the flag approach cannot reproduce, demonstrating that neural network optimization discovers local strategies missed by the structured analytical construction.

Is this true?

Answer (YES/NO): NO